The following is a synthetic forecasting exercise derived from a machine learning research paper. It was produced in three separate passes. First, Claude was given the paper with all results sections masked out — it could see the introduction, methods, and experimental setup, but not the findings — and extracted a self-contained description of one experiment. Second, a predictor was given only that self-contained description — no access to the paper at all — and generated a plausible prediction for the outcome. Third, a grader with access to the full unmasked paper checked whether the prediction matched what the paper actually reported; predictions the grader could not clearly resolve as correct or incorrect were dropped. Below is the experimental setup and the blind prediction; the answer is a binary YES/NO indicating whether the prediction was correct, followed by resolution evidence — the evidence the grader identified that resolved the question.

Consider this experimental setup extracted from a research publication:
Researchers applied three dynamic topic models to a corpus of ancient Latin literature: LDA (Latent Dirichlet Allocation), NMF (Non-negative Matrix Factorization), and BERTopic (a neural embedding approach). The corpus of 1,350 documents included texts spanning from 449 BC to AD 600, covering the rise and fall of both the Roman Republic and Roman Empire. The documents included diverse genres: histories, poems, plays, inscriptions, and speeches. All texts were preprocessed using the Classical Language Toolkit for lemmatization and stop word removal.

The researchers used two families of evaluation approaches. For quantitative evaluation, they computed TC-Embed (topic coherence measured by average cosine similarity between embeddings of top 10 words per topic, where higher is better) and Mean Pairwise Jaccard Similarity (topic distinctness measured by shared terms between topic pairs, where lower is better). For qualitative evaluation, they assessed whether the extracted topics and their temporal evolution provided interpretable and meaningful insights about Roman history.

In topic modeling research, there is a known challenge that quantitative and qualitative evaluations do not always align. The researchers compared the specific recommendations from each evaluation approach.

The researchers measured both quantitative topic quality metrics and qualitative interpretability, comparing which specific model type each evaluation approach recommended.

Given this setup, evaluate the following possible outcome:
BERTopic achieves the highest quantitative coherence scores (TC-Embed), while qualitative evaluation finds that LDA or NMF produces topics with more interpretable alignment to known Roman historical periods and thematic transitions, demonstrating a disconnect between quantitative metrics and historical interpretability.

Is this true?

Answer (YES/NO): NO